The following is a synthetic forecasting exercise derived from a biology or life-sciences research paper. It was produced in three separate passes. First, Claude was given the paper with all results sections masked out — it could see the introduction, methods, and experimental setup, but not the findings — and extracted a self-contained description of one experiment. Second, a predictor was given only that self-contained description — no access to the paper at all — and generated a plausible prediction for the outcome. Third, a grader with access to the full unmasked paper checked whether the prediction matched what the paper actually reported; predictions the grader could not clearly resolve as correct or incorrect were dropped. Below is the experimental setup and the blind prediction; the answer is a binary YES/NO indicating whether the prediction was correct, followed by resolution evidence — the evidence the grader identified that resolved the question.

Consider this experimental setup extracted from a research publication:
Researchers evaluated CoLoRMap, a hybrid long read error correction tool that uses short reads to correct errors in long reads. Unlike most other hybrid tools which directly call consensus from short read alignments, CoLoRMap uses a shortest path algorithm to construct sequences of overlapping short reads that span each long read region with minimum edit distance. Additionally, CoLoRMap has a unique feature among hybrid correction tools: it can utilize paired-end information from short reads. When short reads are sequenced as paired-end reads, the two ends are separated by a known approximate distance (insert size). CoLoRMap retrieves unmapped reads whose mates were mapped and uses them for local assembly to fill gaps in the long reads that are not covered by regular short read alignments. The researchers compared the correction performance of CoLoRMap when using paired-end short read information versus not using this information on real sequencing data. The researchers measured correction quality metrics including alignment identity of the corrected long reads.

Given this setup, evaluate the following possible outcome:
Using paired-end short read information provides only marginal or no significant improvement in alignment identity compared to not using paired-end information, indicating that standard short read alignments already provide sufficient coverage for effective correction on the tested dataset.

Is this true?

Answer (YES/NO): YES